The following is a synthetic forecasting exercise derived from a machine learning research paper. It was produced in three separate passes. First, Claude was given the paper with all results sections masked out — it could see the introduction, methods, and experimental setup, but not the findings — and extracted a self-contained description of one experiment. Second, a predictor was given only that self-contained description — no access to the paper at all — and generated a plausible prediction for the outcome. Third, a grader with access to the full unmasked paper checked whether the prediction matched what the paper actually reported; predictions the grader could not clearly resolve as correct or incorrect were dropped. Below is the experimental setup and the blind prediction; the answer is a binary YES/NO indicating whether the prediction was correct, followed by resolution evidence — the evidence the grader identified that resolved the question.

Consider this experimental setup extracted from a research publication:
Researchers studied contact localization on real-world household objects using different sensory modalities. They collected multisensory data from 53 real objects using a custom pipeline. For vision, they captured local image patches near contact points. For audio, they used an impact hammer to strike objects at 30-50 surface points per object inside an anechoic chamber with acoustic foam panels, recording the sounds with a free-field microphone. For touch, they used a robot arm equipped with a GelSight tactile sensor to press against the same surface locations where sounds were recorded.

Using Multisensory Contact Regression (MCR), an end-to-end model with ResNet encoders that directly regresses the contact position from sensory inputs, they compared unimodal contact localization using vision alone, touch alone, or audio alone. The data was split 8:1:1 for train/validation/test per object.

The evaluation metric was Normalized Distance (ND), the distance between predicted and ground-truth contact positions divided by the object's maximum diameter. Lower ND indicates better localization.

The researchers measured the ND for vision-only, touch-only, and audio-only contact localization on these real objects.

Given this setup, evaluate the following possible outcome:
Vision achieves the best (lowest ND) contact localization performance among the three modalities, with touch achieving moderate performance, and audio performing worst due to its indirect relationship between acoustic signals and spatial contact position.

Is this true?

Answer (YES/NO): YES